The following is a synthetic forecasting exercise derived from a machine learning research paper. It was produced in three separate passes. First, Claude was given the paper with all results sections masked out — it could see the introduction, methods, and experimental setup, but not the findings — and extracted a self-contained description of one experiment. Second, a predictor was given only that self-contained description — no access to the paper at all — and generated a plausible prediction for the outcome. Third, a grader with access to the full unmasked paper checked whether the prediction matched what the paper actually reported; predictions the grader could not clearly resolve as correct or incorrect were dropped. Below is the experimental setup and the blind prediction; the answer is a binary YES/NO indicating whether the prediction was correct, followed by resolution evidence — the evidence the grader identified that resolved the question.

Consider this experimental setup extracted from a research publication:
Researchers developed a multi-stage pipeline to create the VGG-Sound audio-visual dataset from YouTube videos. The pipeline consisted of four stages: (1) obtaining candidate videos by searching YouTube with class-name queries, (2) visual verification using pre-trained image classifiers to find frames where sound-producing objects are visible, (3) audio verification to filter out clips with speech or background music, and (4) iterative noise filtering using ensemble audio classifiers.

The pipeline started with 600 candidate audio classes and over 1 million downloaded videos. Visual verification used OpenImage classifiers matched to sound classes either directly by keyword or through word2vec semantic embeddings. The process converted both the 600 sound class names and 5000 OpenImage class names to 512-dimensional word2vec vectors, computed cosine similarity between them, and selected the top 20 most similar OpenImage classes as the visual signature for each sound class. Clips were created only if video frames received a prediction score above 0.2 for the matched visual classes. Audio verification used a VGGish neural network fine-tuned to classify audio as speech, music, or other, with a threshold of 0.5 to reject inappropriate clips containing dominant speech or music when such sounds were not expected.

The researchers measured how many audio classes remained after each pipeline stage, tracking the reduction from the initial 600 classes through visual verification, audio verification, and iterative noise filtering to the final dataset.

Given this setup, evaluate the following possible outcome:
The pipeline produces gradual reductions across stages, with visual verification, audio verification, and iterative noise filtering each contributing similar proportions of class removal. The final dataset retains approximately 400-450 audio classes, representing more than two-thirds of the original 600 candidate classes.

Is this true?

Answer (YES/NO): NO